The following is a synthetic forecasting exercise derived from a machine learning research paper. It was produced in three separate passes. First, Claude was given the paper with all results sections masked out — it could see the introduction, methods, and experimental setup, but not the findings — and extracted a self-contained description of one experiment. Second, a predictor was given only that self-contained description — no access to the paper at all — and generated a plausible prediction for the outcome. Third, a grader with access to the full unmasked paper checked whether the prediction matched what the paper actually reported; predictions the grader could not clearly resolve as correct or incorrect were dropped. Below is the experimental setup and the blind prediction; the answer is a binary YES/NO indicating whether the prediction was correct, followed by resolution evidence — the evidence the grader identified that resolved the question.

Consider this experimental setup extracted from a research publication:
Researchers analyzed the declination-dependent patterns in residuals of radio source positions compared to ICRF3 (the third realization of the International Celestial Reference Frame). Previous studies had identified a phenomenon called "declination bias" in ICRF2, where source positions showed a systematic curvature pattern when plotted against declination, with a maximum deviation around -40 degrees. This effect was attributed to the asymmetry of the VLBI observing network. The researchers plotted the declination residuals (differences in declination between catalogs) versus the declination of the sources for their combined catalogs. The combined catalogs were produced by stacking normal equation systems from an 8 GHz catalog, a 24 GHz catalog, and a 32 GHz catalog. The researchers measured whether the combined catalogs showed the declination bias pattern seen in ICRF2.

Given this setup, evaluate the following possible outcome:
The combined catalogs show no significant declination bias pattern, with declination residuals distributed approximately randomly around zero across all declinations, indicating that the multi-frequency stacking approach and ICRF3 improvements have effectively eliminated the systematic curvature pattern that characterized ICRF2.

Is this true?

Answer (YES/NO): YES